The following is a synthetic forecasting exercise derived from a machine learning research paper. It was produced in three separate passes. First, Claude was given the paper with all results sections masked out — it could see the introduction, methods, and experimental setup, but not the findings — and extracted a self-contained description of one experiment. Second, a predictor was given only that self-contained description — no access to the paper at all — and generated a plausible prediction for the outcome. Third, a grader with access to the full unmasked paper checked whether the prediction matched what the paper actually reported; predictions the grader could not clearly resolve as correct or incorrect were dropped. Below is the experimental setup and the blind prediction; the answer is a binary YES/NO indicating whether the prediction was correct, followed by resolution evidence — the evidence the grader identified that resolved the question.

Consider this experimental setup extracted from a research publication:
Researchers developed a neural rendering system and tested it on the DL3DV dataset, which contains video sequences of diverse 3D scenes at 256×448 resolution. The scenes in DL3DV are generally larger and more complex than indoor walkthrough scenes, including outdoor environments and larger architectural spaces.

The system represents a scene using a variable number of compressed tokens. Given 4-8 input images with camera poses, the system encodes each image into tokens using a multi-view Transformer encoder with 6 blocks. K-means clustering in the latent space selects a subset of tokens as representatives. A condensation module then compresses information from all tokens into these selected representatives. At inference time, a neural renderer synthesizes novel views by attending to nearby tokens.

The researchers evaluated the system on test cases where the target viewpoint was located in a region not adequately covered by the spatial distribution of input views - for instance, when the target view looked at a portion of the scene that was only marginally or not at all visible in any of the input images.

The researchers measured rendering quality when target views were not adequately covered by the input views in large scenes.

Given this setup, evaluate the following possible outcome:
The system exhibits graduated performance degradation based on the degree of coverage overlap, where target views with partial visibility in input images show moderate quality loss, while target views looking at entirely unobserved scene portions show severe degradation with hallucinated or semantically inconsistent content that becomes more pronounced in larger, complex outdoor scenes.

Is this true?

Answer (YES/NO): NO